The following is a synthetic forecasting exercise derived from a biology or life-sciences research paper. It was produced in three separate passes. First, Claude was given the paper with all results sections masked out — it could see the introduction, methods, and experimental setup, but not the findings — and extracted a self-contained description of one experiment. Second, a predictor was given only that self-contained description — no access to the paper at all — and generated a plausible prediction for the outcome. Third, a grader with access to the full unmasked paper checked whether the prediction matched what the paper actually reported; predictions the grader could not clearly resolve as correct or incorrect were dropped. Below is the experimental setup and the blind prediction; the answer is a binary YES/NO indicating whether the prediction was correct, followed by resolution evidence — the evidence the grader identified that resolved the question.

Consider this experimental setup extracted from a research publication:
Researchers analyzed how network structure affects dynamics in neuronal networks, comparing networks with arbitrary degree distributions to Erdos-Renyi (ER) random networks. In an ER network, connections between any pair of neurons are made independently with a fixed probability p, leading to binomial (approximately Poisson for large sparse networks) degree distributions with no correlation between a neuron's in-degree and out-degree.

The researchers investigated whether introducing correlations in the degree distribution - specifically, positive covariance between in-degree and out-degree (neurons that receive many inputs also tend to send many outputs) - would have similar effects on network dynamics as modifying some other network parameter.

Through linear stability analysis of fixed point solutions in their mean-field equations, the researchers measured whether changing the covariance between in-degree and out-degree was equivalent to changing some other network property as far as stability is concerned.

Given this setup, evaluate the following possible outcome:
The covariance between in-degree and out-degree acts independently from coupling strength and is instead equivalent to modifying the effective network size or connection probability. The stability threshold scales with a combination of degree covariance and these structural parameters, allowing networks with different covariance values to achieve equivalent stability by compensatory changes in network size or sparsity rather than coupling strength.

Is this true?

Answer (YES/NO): NO